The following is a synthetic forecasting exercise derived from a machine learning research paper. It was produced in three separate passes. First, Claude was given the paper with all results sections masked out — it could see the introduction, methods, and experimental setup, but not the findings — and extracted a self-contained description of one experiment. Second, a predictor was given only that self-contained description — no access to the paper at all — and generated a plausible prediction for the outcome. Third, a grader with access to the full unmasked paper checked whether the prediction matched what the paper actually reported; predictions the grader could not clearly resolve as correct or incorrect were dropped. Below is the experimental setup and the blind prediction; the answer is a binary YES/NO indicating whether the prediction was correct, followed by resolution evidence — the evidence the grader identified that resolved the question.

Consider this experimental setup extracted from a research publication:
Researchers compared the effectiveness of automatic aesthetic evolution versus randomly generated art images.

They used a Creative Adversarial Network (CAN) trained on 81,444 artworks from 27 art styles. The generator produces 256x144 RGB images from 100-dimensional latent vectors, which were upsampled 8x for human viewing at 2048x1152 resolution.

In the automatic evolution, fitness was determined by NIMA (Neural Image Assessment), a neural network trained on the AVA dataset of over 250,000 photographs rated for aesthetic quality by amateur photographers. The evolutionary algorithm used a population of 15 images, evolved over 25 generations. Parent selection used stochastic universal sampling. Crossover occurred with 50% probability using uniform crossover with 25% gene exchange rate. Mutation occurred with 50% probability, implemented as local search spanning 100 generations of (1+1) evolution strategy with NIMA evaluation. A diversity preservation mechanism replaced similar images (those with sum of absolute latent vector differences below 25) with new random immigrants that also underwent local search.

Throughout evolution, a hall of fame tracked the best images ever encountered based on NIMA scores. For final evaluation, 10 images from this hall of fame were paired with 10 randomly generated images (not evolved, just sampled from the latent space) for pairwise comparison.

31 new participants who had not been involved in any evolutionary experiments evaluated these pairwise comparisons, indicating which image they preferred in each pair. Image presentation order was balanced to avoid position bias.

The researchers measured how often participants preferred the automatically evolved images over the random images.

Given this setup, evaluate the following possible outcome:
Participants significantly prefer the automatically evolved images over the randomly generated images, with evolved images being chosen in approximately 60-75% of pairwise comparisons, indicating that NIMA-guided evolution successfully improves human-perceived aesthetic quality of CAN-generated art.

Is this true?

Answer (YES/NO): NO